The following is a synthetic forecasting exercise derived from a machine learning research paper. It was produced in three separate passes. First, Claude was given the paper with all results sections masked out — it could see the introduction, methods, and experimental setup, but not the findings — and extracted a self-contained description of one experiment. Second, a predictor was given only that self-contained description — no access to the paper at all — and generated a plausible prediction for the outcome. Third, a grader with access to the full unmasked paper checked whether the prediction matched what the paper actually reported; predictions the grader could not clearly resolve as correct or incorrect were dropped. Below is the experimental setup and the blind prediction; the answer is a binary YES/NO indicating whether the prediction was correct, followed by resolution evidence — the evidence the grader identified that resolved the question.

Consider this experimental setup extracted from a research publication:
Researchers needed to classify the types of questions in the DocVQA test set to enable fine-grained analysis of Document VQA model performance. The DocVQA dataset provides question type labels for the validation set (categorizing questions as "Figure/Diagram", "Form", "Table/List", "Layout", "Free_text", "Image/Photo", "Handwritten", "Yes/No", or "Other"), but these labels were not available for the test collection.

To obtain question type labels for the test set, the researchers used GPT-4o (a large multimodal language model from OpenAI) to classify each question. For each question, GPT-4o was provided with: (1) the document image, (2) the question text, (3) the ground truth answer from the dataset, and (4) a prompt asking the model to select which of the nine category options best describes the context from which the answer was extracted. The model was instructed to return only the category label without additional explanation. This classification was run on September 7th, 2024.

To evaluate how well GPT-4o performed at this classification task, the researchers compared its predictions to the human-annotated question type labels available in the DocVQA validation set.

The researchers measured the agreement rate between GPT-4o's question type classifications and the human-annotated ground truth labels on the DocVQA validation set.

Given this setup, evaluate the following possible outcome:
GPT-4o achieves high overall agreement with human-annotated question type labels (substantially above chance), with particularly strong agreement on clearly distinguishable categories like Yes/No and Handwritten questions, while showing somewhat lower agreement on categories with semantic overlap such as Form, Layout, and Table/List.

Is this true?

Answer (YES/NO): NO